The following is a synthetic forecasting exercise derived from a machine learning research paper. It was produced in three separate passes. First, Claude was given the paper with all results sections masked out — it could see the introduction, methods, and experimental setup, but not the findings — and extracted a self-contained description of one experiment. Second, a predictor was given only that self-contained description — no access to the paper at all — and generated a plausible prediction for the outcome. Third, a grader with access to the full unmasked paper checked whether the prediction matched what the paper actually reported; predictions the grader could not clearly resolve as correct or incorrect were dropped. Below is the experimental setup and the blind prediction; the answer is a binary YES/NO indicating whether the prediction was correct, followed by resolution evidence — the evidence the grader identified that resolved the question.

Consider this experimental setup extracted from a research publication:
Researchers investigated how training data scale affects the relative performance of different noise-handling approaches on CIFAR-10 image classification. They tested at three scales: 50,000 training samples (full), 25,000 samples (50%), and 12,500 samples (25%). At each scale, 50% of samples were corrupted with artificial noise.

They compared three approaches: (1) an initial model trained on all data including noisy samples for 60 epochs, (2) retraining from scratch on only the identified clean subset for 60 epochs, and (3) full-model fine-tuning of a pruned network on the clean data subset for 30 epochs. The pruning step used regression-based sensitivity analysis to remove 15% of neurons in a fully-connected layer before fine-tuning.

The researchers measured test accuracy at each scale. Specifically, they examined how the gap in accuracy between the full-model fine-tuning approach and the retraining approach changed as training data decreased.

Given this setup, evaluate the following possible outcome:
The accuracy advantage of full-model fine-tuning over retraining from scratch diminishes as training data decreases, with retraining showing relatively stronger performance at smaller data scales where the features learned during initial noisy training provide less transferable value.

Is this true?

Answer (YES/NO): YES